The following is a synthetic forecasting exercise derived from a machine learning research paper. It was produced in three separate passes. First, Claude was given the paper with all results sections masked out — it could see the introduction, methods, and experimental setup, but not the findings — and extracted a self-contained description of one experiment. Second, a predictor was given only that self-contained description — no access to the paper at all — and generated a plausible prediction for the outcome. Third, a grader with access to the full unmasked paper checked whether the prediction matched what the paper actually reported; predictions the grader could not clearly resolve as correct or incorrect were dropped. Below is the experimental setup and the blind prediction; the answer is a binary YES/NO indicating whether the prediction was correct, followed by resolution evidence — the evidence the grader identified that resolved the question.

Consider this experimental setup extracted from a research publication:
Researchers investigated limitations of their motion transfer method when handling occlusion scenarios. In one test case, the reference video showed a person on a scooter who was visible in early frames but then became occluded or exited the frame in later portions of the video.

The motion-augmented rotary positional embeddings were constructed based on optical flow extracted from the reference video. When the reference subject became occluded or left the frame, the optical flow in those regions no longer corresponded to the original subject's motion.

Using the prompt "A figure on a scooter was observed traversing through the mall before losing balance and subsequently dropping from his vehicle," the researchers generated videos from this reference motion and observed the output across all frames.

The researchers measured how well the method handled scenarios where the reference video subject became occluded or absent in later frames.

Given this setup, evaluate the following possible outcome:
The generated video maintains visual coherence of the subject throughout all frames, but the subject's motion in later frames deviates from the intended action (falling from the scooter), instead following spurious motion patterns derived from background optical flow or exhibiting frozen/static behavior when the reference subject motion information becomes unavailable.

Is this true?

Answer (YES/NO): NO